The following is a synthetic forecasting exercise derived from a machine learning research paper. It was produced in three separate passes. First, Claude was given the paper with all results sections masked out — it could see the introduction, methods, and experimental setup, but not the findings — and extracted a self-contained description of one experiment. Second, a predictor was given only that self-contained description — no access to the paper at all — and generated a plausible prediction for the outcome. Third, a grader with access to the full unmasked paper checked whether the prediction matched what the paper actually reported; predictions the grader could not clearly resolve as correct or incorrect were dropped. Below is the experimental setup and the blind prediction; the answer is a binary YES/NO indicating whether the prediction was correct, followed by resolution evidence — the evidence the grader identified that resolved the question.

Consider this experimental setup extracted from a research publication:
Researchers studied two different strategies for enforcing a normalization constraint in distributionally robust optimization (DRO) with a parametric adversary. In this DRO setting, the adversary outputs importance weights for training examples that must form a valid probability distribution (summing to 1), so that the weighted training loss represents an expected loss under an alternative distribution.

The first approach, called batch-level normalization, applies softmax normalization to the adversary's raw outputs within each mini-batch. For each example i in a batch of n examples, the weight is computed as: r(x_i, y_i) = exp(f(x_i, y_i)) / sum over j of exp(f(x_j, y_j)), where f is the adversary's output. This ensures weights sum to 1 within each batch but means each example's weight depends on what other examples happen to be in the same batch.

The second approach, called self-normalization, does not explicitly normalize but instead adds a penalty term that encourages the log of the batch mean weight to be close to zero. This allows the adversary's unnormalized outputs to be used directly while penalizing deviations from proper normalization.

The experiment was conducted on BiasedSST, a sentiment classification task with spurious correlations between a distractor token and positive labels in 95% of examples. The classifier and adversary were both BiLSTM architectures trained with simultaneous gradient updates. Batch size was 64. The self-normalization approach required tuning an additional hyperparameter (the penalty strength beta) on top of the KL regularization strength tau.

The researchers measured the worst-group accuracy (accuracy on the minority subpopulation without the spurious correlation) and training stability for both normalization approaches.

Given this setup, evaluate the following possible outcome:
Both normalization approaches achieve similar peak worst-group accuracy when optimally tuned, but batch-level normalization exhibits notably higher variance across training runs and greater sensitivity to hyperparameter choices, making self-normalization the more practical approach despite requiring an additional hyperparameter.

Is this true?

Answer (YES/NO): NO